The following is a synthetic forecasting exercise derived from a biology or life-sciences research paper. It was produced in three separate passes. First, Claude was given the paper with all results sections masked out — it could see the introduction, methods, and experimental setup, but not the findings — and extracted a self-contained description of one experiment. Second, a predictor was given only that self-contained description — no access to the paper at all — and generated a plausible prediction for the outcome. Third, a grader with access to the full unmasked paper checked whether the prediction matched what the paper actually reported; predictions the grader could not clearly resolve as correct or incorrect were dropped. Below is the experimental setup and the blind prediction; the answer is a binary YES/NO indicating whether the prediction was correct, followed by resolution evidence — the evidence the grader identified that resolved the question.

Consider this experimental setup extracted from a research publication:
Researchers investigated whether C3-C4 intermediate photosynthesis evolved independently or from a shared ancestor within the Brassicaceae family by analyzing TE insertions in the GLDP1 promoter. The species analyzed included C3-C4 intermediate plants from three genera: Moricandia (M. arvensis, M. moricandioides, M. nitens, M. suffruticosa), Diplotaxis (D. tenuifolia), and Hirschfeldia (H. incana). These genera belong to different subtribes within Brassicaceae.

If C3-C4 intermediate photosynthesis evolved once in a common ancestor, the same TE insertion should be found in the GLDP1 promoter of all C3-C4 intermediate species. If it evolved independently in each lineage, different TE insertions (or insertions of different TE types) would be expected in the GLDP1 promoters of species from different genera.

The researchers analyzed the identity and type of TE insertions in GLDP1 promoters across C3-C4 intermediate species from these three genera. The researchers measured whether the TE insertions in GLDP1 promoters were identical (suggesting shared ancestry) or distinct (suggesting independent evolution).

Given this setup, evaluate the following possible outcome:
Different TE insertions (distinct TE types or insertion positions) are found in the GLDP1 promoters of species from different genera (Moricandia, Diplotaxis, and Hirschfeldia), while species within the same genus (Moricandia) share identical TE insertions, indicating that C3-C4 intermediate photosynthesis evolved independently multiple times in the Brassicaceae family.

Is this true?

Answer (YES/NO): YES